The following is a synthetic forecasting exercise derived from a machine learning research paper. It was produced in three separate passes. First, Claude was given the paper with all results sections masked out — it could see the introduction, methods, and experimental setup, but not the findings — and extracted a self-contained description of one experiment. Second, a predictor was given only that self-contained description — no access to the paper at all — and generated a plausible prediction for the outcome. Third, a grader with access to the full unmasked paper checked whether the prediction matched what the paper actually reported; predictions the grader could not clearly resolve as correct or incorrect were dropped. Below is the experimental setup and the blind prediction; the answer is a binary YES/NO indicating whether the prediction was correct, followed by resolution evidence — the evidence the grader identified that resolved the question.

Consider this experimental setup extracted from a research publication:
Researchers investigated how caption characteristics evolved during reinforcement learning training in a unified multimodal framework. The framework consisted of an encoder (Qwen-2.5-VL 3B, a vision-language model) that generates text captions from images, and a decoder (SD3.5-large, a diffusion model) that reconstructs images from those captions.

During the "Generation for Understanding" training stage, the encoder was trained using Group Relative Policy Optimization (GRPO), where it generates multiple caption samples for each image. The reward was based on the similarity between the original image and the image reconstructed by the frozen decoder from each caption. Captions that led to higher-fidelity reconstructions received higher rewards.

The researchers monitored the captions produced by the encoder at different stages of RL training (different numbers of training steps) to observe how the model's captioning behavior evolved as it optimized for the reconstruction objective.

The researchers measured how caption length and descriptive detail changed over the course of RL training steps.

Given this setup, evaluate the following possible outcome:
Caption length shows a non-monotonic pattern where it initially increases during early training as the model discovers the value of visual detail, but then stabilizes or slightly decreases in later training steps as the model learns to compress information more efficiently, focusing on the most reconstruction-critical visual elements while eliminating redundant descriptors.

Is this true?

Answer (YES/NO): NO